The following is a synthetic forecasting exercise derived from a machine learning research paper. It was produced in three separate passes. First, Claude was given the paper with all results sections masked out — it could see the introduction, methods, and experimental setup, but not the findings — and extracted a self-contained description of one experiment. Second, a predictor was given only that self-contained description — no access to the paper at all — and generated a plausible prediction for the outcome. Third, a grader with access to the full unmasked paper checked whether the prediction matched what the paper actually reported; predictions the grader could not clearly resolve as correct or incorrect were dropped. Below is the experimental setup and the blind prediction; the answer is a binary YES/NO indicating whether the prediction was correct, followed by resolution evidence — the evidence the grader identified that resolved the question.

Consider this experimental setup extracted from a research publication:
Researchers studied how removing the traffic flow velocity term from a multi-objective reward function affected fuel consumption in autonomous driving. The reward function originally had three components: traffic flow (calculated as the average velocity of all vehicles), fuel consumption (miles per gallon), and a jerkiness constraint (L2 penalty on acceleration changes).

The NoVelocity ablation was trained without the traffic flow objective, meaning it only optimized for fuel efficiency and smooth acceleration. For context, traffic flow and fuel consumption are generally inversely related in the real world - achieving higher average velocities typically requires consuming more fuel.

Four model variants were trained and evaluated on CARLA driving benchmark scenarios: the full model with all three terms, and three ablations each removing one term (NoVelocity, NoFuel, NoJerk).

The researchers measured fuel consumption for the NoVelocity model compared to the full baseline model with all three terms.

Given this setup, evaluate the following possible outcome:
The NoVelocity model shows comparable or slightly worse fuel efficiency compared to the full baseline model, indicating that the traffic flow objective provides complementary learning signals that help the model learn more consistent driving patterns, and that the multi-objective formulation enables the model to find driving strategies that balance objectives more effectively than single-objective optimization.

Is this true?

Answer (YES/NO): NO